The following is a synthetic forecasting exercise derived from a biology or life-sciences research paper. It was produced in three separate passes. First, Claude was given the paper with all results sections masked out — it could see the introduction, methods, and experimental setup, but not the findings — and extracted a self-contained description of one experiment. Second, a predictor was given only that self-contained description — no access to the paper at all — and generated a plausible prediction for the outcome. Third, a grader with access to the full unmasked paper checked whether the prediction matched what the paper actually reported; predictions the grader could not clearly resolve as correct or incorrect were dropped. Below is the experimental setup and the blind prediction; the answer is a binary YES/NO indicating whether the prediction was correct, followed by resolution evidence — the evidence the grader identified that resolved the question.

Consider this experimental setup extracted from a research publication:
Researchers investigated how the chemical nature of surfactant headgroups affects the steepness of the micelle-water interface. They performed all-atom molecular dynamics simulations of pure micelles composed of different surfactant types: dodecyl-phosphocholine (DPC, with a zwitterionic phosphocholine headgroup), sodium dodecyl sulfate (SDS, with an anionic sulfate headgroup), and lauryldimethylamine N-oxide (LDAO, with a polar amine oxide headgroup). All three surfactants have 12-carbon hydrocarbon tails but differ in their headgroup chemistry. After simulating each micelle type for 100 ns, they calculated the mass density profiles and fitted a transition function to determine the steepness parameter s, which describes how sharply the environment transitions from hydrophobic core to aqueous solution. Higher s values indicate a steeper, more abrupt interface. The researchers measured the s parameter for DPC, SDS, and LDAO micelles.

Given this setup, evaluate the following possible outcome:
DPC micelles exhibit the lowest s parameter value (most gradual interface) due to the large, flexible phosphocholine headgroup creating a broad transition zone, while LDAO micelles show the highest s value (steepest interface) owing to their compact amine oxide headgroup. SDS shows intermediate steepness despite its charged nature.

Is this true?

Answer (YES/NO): NO